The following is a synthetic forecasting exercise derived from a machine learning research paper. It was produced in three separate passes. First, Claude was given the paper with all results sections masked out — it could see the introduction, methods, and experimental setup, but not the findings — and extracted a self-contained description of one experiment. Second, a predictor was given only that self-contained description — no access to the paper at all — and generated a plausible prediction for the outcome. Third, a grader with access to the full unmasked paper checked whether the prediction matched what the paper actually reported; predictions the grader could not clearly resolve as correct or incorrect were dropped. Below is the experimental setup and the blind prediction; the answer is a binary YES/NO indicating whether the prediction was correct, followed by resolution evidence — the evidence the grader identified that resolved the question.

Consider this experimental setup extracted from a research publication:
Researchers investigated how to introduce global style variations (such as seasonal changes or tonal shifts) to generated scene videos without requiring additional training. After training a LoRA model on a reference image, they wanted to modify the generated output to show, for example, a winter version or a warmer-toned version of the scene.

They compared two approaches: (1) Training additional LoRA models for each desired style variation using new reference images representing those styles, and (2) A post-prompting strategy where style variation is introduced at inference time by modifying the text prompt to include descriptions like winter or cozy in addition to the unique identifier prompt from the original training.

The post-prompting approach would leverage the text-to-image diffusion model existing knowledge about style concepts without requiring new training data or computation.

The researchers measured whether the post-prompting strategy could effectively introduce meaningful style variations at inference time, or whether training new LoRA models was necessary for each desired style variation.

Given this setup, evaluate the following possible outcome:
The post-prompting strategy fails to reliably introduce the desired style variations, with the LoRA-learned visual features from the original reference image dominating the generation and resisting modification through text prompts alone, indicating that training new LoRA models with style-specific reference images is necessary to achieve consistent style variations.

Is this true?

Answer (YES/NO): NO